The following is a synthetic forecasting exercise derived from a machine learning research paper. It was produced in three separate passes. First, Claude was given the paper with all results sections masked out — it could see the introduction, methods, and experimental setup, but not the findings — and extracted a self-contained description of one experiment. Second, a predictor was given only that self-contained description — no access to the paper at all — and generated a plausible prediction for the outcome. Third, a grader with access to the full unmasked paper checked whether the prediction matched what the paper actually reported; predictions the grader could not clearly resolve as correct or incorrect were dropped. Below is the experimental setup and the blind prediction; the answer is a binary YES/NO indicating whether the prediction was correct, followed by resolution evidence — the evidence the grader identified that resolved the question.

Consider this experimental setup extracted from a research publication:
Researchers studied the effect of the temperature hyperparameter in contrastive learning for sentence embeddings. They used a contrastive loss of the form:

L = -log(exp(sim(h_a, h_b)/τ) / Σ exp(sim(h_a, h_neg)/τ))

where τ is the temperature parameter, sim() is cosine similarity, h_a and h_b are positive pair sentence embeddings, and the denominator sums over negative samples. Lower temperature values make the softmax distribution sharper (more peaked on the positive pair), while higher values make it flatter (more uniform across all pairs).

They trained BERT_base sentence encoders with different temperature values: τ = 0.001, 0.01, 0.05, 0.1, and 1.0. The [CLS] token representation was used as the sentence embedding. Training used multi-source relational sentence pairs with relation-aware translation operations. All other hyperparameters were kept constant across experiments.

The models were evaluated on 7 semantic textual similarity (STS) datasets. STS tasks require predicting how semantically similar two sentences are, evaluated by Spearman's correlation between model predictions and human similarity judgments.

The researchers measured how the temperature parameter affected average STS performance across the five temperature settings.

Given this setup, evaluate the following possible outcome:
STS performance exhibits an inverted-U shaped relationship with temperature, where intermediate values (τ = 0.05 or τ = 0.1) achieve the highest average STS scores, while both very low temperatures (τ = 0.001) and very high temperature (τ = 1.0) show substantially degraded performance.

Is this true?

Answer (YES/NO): NO